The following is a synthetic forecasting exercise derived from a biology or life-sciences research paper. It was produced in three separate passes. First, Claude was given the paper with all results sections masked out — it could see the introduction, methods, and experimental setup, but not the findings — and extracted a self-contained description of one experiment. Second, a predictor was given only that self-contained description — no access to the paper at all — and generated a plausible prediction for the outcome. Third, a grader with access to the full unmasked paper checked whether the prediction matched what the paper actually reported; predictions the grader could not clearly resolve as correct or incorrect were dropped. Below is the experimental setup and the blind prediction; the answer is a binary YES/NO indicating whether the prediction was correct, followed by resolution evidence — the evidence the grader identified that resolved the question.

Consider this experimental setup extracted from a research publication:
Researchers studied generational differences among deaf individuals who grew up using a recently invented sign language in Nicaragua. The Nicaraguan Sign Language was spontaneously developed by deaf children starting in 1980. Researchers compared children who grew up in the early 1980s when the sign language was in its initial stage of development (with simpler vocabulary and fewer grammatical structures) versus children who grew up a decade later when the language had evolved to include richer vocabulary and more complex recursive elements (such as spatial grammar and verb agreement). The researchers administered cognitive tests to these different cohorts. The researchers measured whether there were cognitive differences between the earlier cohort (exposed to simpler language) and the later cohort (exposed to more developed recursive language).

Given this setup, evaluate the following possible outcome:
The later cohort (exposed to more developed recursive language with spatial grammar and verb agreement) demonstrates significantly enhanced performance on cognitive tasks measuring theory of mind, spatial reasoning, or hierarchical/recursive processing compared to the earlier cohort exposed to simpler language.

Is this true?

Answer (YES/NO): YES